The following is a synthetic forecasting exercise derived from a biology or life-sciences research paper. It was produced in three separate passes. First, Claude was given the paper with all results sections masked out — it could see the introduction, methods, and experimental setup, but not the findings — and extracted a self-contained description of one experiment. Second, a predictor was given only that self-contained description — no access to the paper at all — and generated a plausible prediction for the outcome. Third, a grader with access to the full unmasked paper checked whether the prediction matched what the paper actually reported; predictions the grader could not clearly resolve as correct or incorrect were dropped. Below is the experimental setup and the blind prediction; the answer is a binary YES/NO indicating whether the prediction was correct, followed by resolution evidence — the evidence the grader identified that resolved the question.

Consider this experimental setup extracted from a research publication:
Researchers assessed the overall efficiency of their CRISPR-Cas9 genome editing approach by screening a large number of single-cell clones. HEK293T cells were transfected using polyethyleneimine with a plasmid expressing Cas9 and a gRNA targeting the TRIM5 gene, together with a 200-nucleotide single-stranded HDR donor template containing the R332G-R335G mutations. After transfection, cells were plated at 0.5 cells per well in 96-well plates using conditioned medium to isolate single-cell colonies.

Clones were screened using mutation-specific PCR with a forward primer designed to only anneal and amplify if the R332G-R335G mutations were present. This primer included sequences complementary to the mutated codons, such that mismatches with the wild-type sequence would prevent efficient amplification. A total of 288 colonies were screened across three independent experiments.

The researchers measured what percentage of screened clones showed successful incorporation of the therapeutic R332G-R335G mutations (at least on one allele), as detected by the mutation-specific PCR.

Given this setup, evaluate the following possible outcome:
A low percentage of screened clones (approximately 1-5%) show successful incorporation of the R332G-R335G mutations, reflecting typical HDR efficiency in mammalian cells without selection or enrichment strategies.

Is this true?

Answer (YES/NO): NO